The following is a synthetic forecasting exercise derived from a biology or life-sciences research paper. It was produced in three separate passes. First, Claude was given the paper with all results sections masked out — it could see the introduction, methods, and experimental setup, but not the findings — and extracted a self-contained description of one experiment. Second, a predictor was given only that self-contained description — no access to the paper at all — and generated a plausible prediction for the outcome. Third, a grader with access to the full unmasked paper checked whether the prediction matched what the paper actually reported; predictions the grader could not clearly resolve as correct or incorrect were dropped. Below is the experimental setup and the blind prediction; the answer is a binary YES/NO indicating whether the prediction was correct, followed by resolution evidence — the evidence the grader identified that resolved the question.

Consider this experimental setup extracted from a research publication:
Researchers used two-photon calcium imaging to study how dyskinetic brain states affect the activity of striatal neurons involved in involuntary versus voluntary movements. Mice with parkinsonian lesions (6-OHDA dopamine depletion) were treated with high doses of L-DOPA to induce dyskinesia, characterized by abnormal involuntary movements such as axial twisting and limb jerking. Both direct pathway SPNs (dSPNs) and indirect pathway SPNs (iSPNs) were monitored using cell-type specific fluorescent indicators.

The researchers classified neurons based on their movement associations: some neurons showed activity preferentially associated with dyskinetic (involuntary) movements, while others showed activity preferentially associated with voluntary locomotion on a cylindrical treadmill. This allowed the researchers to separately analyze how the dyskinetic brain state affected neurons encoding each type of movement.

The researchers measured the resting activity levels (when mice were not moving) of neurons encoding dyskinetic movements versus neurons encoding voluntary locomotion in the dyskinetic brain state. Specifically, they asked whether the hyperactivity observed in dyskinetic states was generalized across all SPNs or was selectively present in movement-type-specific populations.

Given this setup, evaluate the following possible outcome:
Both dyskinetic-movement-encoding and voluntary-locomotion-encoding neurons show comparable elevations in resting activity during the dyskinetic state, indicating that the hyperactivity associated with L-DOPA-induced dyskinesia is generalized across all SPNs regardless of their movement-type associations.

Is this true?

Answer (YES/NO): NO